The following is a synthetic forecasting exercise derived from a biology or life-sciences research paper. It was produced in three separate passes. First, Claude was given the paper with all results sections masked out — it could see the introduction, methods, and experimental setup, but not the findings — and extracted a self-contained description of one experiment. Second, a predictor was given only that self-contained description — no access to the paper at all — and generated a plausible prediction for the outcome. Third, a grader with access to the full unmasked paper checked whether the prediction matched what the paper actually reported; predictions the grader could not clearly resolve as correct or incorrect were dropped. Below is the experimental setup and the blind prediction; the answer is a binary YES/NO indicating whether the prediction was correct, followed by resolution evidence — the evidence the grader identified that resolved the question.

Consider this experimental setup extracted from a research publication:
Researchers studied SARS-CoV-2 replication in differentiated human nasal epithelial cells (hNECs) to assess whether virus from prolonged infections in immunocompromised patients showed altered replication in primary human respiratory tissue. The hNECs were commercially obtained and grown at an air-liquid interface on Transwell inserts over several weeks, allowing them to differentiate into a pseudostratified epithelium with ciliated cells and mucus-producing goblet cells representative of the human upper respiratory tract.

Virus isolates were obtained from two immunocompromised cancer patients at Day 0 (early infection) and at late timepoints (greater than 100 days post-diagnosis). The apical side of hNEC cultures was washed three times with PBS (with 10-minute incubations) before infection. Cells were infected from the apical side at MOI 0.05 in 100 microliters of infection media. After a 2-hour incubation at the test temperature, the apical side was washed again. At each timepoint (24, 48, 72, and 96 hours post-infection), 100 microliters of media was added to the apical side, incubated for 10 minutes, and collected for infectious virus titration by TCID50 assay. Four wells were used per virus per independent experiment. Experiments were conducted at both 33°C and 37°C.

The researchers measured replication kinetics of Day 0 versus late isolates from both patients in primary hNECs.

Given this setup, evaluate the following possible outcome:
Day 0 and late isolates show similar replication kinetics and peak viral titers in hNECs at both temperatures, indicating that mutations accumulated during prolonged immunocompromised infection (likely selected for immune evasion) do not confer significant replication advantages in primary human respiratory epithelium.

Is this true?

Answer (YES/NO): NO